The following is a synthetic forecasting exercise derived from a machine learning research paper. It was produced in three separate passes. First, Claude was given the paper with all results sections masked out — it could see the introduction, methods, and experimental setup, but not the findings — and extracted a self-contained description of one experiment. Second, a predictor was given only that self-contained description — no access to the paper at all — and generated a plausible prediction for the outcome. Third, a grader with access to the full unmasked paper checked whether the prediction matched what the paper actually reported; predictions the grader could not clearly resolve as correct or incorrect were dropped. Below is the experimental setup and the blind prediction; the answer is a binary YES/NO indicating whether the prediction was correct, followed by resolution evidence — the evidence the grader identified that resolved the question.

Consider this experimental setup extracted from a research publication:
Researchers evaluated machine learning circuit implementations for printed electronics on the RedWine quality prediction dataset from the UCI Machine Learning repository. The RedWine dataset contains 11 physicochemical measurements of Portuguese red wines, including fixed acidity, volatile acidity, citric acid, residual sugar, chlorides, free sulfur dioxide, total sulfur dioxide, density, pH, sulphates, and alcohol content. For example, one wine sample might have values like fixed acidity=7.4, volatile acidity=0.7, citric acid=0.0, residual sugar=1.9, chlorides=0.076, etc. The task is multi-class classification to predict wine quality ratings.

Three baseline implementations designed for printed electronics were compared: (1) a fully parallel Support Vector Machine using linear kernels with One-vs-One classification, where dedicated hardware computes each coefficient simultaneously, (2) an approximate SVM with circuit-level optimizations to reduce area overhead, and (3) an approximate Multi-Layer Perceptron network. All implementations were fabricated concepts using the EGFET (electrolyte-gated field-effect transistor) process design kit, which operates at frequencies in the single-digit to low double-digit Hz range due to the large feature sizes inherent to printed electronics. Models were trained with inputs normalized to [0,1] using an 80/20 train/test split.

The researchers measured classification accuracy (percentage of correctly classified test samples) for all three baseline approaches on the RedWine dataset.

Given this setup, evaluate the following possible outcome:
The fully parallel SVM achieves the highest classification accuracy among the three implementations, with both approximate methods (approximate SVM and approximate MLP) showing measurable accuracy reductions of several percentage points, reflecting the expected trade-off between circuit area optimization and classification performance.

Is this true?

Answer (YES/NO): NO